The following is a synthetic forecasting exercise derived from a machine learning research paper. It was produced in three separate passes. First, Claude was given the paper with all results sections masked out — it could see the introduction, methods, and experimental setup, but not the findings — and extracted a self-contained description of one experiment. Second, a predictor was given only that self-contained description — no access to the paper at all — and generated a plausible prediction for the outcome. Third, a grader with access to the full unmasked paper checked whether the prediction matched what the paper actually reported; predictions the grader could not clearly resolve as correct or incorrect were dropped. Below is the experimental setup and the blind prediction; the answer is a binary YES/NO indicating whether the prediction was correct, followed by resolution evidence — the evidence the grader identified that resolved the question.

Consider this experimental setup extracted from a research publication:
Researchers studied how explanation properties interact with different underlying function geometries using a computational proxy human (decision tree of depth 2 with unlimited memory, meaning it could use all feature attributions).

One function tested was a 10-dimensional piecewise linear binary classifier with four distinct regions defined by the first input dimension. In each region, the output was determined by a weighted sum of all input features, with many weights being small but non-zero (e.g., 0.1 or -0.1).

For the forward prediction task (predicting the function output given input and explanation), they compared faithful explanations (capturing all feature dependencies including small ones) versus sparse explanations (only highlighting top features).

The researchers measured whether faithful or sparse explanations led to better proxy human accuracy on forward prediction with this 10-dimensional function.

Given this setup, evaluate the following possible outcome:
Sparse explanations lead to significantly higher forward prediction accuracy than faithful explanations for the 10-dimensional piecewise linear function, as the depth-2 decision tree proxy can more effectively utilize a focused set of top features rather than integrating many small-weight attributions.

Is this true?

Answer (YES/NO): NO